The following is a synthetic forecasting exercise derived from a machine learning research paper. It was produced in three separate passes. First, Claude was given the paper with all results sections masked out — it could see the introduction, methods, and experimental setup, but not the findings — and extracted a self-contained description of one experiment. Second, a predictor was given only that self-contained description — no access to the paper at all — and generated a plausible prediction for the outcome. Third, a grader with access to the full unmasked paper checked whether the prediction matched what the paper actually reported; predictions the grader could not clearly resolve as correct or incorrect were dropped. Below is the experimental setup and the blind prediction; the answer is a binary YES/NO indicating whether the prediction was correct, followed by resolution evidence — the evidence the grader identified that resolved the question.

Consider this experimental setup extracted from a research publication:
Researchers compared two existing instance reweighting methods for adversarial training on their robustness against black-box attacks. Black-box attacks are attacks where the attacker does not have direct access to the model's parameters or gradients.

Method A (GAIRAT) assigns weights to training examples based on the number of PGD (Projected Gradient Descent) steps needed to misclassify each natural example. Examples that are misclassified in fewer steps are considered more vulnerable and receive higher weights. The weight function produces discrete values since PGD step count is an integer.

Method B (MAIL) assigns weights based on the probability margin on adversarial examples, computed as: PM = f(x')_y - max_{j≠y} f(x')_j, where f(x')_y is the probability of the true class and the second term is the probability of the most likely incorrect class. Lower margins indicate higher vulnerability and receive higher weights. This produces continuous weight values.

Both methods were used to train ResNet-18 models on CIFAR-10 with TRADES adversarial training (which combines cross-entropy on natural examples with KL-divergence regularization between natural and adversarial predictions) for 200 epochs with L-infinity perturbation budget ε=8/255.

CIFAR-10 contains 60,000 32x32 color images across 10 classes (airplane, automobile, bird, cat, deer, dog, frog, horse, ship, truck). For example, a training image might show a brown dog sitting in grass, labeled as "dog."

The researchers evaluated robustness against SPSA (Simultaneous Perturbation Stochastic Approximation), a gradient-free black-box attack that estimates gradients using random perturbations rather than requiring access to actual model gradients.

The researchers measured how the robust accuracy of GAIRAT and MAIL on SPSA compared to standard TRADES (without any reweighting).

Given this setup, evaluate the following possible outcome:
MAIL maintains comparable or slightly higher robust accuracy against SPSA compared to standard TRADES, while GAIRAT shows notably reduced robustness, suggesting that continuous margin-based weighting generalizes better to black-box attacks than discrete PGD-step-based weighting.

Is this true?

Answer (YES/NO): NO